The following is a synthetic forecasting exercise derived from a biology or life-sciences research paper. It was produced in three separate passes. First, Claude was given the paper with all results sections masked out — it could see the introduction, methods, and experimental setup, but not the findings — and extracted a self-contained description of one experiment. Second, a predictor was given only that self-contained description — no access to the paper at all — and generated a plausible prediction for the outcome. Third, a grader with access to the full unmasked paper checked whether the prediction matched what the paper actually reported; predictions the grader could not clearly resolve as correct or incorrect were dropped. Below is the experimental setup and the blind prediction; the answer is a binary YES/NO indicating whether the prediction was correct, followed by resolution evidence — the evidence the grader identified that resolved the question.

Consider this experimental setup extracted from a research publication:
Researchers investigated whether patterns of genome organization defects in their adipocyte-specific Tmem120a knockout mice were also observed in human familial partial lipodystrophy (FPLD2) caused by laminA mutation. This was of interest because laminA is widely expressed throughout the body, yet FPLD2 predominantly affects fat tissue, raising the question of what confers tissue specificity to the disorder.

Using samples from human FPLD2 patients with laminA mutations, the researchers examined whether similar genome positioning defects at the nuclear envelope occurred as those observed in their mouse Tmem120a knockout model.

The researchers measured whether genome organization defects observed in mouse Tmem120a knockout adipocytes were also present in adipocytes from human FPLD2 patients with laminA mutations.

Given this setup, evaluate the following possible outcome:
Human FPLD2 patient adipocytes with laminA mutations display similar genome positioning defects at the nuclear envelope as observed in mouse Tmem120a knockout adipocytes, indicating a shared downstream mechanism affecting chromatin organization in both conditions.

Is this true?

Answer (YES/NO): YES